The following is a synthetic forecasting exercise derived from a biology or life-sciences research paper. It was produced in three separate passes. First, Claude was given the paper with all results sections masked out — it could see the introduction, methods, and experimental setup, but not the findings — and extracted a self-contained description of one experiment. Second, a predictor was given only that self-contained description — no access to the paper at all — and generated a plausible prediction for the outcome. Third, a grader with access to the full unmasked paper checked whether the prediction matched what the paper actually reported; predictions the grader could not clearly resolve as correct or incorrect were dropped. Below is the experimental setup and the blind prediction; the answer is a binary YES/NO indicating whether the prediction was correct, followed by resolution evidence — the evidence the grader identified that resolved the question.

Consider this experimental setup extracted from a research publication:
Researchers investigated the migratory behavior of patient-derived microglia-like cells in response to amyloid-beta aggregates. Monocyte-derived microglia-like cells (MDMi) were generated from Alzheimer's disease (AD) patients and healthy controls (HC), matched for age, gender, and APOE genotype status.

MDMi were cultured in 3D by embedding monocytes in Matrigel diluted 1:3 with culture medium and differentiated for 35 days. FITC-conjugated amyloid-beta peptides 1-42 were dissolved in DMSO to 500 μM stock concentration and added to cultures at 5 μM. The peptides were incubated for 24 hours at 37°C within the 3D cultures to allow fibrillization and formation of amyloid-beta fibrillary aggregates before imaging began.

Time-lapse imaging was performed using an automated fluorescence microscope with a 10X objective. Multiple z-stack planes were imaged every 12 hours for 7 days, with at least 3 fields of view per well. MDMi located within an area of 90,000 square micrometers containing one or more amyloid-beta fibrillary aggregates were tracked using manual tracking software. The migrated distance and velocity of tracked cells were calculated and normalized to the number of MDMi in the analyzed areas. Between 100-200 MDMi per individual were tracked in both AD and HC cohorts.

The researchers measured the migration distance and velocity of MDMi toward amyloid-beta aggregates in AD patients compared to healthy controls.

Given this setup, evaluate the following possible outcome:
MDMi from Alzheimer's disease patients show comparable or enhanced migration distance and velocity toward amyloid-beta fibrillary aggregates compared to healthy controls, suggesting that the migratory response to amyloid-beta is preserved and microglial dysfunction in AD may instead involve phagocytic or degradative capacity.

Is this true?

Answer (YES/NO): YES